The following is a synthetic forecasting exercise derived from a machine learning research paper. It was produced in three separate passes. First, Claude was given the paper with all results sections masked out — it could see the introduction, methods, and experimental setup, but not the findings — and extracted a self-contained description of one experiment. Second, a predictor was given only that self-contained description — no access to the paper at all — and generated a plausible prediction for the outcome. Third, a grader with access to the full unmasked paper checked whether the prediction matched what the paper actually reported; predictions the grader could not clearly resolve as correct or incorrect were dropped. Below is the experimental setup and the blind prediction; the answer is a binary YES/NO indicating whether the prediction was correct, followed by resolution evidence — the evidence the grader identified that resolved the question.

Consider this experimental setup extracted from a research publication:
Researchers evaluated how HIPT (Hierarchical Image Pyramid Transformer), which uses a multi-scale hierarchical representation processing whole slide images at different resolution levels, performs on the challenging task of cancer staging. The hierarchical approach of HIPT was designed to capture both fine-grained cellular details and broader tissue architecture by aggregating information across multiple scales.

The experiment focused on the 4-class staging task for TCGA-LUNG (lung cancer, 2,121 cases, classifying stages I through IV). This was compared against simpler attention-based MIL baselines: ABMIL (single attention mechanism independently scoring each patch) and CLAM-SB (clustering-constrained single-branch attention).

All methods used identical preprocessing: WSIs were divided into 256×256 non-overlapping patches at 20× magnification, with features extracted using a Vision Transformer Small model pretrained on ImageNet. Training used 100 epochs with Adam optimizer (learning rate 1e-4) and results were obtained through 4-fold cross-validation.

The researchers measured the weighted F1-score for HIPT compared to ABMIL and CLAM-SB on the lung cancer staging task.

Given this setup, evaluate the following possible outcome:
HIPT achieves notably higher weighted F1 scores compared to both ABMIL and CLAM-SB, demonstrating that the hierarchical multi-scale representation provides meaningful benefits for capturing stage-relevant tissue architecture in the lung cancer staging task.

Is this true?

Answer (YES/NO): NO